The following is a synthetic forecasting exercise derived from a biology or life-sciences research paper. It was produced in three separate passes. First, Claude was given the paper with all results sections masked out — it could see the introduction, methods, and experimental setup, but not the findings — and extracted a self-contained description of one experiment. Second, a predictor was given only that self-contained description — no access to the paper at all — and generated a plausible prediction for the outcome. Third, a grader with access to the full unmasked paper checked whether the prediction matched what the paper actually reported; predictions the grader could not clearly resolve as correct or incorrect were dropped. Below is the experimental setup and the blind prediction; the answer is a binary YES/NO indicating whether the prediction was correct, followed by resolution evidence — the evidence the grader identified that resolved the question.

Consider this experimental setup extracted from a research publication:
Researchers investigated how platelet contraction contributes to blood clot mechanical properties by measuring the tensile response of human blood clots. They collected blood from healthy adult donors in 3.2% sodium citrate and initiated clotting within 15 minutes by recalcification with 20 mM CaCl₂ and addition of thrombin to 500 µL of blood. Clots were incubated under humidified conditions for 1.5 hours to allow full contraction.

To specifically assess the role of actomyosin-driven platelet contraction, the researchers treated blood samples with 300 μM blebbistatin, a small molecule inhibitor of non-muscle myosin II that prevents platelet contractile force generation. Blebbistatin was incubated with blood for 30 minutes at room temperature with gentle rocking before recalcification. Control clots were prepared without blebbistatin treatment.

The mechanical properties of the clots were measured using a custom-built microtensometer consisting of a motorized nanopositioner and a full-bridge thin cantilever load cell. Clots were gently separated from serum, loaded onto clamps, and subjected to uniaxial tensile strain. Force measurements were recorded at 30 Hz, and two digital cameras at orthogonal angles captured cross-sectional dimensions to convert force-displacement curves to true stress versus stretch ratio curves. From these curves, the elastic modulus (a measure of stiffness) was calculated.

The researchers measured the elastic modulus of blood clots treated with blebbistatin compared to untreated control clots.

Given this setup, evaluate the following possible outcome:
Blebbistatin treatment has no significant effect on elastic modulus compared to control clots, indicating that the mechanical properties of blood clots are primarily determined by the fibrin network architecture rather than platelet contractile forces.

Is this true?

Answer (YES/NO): NO